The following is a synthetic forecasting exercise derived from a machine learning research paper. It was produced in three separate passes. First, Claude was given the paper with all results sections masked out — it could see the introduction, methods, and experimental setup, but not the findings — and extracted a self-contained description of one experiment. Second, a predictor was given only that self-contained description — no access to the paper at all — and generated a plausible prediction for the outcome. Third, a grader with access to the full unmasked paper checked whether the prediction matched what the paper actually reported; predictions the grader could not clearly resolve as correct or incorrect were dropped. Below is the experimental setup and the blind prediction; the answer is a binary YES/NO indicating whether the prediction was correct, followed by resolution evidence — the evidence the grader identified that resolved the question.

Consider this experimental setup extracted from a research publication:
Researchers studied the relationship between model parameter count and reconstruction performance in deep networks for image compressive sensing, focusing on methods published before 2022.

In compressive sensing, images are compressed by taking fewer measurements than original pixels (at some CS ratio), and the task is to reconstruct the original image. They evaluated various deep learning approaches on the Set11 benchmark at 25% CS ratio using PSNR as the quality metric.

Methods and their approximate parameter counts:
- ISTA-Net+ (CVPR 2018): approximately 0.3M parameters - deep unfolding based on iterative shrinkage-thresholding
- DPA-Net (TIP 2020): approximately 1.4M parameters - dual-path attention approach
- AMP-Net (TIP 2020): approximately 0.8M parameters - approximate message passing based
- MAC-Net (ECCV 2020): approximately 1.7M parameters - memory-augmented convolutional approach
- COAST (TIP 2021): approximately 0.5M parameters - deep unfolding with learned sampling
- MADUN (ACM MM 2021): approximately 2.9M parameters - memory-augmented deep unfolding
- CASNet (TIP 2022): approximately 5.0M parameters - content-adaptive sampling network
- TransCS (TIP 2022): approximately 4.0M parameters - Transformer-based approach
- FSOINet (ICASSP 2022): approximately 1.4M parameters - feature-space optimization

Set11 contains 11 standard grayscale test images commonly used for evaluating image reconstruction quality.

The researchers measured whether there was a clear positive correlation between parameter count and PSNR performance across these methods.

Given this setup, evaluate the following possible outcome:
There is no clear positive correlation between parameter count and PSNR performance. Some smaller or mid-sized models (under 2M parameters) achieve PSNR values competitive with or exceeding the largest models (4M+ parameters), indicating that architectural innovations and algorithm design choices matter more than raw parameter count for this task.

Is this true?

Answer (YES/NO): YES